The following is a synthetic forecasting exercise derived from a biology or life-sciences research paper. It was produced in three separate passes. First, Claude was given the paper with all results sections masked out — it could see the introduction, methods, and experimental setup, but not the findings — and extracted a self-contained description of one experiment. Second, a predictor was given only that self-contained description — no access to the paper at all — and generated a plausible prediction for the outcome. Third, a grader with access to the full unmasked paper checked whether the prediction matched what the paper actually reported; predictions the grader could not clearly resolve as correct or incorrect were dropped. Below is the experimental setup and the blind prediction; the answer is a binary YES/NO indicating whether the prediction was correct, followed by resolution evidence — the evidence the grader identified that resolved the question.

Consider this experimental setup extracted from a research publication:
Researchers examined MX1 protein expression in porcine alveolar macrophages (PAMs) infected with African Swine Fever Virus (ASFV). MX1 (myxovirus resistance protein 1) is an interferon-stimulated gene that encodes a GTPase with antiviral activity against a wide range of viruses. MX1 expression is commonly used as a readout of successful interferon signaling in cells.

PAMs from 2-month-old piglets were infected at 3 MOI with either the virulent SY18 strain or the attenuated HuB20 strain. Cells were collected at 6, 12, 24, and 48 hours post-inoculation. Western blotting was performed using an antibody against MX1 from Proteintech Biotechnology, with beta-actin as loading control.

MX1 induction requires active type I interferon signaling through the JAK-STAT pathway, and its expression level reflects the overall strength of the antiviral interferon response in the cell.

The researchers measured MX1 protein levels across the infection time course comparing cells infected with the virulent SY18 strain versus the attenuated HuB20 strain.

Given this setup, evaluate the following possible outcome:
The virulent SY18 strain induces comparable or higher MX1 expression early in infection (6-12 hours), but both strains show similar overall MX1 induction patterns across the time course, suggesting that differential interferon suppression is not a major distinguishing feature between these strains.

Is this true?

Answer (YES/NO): NO